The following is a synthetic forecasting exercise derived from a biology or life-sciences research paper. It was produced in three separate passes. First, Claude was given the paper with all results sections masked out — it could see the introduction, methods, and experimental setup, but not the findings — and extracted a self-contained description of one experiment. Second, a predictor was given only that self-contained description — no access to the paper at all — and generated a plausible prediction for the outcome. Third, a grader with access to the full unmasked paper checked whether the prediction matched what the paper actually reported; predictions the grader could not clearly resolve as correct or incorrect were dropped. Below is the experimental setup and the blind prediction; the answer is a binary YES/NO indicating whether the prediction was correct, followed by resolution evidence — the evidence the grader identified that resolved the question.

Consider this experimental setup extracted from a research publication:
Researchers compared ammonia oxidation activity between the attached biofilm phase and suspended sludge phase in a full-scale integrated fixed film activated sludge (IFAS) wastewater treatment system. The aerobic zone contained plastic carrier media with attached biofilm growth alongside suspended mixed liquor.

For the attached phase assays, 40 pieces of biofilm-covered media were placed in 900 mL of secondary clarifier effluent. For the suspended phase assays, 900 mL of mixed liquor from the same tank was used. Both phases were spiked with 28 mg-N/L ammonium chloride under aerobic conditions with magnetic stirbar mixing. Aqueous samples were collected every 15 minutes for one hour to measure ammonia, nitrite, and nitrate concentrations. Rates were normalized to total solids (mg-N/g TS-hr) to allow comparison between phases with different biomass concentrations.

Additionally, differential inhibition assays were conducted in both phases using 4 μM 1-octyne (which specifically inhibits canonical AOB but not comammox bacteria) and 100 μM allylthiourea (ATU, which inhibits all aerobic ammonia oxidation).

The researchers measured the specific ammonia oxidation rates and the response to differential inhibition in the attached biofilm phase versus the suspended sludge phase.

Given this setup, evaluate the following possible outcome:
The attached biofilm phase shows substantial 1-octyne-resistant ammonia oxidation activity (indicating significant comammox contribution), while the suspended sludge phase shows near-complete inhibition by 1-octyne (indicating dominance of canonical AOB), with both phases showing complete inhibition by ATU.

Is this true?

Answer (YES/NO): NO